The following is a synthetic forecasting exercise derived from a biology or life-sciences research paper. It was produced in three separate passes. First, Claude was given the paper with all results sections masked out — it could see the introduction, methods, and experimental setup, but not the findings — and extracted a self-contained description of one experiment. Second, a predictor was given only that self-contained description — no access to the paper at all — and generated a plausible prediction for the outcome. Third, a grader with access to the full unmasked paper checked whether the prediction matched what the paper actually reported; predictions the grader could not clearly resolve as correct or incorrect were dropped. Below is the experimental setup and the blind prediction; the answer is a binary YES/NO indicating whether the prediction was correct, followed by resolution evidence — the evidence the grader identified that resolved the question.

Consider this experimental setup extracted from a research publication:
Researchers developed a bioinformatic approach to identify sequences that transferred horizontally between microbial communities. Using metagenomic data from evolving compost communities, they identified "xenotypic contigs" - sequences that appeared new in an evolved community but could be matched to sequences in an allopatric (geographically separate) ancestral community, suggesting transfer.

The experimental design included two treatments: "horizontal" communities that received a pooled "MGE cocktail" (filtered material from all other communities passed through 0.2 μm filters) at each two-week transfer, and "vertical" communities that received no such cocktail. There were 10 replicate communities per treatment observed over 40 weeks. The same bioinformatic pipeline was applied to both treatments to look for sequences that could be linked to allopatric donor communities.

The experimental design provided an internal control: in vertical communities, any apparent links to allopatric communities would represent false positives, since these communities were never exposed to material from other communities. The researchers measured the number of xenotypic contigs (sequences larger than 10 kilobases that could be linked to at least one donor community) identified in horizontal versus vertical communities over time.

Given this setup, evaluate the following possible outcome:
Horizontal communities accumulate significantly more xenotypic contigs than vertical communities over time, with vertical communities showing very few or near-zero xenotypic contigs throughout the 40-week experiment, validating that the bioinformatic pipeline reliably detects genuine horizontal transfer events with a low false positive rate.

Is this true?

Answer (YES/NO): YES